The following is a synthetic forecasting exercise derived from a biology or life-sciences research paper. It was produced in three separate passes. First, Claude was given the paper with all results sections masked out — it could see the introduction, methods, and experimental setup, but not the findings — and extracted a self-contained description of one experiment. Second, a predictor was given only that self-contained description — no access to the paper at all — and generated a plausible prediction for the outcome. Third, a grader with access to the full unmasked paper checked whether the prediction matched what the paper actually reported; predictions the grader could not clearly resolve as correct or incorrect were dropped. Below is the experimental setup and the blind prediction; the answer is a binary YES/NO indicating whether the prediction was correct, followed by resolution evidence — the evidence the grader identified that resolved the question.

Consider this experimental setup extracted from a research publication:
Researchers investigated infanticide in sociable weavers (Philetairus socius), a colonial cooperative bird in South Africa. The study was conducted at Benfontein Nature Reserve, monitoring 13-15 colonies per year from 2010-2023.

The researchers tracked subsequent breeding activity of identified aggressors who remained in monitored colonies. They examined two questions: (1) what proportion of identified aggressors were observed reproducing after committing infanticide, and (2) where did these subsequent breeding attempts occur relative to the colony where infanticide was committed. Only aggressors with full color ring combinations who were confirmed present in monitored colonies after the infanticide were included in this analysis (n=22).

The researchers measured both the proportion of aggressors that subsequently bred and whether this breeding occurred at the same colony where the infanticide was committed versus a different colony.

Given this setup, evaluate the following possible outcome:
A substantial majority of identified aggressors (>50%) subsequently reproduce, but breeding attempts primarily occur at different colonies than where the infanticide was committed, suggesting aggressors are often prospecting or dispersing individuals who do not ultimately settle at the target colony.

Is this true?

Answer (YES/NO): NO